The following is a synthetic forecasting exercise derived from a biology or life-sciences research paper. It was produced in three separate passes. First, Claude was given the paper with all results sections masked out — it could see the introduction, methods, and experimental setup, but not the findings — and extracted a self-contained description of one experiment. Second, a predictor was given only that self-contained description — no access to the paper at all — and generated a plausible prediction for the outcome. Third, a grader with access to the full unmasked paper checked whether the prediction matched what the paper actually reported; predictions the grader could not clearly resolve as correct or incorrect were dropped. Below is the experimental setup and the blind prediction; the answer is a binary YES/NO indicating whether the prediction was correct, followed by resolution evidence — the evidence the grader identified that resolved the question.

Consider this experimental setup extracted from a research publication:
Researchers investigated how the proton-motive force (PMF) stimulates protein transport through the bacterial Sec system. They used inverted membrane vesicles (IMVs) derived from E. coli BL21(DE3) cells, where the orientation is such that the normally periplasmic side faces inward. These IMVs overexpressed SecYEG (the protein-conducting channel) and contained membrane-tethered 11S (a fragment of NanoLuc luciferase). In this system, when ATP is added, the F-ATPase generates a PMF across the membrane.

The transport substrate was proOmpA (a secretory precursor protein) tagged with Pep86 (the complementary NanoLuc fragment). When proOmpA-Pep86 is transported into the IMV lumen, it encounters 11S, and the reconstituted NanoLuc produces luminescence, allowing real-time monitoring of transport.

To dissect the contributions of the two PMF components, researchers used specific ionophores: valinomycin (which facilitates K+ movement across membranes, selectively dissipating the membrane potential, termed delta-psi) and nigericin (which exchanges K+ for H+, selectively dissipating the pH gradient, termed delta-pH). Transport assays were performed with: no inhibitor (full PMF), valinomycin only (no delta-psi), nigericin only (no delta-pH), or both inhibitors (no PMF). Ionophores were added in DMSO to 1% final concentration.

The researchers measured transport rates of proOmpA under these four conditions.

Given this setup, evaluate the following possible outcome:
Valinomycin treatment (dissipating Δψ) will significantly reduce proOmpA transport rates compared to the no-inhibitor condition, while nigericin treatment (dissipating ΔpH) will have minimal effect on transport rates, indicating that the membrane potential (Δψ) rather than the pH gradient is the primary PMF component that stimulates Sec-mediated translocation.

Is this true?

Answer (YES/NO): YES